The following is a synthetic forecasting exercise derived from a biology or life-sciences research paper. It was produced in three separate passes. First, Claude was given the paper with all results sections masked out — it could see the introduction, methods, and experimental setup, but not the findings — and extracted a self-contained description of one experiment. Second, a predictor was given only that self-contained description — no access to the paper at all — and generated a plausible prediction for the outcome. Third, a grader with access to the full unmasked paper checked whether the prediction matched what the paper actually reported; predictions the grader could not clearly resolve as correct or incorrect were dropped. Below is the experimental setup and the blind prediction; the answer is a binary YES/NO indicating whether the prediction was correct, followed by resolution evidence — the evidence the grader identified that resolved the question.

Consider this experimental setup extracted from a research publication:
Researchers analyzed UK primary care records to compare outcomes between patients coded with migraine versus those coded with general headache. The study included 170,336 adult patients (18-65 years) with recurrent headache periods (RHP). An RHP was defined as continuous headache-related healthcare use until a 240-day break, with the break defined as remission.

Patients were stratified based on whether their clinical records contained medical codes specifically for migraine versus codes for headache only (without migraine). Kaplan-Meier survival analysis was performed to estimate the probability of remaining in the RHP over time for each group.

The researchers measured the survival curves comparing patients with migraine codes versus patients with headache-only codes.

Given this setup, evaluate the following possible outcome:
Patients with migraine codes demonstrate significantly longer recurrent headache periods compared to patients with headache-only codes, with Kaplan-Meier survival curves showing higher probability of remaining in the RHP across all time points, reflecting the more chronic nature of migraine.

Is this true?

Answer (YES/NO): NO